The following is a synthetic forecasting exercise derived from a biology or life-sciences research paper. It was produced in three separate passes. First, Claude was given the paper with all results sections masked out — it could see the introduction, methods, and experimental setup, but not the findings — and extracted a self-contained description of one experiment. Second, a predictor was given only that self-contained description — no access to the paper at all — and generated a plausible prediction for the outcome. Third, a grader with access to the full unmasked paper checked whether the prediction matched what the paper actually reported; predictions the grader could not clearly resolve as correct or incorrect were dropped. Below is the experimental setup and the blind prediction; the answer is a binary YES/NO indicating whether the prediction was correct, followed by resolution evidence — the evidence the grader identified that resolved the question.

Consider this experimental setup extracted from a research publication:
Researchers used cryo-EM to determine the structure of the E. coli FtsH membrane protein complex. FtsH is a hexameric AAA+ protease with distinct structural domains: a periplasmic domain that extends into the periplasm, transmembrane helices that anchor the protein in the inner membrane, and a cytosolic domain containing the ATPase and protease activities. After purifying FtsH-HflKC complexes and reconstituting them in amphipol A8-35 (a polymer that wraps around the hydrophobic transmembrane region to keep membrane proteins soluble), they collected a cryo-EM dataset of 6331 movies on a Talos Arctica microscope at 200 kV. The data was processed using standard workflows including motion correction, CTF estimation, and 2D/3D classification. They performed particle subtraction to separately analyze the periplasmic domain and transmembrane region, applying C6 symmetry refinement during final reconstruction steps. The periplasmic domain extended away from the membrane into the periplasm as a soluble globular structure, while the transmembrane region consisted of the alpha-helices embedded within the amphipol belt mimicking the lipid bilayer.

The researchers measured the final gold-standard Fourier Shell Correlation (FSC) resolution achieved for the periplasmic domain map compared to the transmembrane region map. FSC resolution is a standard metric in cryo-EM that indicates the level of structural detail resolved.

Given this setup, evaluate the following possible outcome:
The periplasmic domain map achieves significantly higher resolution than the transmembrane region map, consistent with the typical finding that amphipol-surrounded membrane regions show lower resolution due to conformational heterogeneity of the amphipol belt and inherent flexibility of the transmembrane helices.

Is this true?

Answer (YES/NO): YES